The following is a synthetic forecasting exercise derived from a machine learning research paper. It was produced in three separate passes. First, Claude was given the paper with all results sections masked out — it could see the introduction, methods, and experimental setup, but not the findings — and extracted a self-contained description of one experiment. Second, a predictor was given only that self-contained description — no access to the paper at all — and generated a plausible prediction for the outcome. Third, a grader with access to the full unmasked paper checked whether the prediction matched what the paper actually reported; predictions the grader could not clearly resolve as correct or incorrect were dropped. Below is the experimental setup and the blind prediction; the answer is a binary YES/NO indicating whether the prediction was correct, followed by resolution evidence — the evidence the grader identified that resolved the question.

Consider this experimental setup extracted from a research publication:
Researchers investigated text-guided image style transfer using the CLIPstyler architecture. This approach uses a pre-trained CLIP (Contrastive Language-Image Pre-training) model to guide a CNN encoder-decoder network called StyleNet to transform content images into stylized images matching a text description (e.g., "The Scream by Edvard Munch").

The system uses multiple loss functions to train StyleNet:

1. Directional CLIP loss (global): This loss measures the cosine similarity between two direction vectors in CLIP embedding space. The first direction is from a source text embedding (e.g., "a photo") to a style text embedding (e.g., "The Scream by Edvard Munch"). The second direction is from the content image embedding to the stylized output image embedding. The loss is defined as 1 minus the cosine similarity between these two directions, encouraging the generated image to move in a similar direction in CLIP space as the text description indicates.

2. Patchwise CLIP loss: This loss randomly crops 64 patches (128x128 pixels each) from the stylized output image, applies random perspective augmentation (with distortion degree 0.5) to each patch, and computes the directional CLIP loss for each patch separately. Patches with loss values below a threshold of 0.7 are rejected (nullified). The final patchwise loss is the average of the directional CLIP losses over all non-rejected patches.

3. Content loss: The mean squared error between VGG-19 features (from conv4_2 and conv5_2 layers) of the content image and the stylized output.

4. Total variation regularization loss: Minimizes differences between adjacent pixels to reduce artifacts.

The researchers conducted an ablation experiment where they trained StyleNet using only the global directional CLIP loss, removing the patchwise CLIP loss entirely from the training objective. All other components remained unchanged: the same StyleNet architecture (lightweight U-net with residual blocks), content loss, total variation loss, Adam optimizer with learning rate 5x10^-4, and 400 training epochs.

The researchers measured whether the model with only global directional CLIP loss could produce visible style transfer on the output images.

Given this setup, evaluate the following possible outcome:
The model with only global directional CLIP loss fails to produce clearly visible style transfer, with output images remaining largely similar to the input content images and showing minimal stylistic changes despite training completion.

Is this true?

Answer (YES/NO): YES